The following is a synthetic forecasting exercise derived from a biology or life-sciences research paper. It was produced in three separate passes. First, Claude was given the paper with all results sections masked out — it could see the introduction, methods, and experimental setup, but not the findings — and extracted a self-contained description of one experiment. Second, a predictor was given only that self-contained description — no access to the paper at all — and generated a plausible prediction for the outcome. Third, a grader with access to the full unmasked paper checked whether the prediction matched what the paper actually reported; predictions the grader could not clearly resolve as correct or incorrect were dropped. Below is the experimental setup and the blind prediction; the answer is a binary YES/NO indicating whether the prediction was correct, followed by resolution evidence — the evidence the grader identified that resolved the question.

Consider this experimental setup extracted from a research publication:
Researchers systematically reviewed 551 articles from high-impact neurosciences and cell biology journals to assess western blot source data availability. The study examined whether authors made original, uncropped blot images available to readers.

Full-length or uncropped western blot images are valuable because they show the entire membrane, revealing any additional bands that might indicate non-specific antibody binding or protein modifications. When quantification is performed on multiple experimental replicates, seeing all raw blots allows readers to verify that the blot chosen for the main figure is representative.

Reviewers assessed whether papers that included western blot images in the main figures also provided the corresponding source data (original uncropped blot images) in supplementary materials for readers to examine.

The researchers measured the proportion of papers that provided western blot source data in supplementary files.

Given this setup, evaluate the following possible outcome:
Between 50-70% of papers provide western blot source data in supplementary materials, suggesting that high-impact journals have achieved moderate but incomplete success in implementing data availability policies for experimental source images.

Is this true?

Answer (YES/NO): NO